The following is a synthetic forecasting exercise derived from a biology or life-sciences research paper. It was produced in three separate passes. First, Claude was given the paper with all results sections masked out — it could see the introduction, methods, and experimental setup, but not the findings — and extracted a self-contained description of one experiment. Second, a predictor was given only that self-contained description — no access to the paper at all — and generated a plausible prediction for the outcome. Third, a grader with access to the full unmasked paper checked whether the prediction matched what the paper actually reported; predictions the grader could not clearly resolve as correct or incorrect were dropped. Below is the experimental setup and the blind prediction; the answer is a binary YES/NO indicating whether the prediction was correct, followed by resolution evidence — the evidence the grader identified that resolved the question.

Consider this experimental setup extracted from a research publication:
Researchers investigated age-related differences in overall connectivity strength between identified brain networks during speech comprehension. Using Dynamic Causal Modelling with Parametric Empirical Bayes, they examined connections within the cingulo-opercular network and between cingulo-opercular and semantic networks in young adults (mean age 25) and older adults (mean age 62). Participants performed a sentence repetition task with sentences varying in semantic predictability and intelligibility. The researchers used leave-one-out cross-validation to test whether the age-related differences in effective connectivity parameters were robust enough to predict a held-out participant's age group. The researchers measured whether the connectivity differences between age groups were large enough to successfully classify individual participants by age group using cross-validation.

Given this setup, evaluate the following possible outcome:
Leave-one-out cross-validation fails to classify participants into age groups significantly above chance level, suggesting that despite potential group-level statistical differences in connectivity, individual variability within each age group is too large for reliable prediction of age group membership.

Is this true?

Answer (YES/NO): NO